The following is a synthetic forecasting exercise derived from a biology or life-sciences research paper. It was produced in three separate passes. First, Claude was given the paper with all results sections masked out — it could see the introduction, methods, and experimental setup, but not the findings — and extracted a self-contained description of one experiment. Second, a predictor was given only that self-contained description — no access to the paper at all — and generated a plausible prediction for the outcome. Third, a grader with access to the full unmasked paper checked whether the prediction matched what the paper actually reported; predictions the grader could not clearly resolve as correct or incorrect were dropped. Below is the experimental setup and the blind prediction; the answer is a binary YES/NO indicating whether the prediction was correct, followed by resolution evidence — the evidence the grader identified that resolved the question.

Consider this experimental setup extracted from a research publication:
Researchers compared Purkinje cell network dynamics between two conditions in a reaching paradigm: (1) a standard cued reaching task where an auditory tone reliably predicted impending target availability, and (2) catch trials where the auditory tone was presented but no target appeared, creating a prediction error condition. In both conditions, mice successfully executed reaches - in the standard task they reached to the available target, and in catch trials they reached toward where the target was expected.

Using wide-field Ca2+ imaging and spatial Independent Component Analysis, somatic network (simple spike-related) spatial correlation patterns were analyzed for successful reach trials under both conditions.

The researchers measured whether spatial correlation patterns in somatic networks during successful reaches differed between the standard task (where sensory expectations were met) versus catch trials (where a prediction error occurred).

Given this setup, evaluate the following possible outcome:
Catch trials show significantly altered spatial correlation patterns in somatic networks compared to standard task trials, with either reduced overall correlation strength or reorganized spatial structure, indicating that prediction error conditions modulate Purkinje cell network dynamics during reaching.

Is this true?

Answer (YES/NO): NO